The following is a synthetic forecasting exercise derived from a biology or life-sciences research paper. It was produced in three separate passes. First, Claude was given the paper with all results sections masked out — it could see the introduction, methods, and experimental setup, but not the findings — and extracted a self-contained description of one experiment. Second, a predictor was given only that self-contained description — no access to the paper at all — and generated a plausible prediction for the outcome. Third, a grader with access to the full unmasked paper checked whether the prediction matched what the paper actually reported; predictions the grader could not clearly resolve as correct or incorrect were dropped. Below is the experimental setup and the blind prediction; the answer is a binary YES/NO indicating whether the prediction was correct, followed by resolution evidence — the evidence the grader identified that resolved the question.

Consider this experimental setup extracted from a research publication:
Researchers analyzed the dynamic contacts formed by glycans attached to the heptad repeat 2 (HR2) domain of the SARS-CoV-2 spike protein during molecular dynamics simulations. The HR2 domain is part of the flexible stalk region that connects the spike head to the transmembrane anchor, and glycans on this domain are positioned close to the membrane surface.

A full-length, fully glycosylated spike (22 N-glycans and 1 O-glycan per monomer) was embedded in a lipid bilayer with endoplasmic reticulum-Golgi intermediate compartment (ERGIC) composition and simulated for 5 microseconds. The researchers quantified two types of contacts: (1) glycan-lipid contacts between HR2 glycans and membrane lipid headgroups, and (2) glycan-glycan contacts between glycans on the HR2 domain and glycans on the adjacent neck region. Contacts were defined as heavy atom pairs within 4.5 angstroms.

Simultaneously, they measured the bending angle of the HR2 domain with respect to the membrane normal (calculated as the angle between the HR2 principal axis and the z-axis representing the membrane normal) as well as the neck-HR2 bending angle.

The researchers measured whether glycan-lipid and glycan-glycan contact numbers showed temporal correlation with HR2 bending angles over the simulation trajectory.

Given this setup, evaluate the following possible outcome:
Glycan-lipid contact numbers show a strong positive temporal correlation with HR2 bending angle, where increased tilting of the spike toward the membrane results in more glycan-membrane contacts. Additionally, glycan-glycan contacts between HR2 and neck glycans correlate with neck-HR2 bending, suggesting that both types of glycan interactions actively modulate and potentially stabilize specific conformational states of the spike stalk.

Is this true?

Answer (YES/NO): YES